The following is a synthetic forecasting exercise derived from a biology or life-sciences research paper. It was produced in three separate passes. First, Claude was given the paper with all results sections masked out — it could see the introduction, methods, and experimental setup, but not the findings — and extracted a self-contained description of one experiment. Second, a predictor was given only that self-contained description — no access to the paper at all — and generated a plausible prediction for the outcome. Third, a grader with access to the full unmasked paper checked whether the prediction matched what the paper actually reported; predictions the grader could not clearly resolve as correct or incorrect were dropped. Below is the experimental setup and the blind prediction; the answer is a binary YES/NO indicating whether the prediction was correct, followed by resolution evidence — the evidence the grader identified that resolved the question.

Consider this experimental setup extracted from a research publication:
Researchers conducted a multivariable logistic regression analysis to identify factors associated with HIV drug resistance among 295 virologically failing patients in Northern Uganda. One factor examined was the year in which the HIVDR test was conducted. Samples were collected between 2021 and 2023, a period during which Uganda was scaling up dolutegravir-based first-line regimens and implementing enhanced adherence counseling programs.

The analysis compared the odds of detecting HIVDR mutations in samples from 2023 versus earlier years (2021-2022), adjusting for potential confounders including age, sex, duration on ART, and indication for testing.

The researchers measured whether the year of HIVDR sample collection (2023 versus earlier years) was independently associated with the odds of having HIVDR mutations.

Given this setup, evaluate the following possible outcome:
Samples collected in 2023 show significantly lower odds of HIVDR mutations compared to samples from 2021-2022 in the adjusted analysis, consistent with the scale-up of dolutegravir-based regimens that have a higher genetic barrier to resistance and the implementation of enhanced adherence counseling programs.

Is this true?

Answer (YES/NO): YES